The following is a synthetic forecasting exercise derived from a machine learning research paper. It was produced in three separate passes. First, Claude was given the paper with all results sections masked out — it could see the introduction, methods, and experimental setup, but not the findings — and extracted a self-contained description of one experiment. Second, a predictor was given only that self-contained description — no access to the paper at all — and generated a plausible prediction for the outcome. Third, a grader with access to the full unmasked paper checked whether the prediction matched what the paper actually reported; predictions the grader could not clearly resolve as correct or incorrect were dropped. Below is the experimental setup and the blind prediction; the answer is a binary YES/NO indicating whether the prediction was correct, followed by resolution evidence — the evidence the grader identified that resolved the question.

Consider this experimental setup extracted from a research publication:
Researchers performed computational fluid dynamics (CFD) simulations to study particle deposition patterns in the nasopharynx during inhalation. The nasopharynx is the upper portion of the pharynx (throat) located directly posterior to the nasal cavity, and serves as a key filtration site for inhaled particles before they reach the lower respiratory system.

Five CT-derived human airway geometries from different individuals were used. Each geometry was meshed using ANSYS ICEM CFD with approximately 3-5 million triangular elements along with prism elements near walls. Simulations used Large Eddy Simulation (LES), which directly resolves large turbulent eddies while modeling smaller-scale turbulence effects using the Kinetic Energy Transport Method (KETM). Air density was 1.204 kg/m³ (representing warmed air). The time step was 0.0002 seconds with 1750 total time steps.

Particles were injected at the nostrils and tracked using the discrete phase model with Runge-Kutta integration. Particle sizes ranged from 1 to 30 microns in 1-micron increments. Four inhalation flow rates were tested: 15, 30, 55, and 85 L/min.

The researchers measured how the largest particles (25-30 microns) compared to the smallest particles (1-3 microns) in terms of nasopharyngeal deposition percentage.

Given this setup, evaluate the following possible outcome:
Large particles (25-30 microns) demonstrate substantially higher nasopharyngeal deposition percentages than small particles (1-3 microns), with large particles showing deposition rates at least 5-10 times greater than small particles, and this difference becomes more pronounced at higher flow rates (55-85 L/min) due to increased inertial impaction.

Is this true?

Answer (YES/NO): NO